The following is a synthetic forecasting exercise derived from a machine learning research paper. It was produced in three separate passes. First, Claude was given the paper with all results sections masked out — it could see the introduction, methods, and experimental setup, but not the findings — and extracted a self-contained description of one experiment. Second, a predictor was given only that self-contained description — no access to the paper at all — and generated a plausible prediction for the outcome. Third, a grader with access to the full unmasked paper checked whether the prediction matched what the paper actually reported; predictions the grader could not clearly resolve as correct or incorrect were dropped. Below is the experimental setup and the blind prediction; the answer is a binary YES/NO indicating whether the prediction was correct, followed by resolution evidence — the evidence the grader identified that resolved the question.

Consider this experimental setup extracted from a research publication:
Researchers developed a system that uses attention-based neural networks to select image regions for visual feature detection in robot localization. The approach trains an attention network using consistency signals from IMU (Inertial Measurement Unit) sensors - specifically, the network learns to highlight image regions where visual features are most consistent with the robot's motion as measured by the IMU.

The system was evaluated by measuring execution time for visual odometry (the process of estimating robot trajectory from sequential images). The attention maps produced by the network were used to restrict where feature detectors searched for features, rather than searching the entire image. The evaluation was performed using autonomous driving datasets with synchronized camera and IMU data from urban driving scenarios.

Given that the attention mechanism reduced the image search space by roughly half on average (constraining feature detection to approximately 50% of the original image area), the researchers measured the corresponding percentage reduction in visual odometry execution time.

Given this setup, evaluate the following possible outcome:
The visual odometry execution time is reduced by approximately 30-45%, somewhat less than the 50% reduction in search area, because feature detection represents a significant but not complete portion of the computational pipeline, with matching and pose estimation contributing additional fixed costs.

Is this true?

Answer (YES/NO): NO